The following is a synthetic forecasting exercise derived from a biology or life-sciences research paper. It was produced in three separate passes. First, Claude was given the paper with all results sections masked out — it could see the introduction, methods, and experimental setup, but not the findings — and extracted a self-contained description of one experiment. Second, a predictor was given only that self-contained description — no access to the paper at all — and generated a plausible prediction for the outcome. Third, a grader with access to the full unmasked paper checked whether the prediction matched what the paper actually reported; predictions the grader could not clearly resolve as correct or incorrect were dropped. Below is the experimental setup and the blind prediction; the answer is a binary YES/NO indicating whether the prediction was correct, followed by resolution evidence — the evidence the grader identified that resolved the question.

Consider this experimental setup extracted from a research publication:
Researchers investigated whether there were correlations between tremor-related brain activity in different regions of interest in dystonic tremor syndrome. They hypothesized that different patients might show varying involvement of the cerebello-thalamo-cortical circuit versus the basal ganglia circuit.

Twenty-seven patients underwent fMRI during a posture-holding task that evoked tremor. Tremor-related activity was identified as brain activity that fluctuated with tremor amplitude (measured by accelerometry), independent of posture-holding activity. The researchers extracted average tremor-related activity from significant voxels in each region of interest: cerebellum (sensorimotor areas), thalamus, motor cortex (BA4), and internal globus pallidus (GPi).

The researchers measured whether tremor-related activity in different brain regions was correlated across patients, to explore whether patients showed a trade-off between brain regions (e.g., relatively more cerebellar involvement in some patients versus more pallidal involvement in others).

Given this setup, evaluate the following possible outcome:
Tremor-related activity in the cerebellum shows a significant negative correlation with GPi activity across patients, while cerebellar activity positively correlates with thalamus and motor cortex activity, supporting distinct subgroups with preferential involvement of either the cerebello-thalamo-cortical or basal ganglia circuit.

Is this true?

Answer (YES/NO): NO